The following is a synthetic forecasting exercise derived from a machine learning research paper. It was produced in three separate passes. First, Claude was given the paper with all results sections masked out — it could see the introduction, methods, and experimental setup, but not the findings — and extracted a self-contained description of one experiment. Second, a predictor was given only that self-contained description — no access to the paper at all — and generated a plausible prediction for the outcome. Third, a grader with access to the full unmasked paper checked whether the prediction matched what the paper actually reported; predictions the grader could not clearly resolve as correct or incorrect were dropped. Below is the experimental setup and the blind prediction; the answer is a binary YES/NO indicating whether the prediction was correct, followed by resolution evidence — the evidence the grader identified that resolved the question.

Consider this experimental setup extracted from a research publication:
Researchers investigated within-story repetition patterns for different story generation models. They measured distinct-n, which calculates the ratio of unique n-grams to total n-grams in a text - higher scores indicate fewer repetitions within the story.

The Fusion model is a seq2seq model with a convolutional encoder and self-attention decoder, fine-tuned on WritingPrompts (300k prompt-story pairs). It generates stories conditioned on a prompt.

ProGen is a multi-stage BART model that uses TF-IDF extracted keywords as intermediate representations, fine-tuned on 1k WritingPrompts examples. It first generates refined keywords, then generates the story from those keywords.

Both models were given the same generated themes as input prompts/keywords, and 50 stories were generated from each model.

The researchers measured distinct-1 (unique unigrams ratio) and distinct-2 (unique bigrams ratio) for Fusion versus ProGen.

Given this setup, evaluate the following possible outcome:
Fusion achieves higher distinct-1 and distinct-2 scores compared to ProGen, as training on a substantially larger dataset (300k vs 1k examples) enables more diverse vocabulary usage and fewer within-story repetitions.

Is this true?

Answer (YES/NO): NO